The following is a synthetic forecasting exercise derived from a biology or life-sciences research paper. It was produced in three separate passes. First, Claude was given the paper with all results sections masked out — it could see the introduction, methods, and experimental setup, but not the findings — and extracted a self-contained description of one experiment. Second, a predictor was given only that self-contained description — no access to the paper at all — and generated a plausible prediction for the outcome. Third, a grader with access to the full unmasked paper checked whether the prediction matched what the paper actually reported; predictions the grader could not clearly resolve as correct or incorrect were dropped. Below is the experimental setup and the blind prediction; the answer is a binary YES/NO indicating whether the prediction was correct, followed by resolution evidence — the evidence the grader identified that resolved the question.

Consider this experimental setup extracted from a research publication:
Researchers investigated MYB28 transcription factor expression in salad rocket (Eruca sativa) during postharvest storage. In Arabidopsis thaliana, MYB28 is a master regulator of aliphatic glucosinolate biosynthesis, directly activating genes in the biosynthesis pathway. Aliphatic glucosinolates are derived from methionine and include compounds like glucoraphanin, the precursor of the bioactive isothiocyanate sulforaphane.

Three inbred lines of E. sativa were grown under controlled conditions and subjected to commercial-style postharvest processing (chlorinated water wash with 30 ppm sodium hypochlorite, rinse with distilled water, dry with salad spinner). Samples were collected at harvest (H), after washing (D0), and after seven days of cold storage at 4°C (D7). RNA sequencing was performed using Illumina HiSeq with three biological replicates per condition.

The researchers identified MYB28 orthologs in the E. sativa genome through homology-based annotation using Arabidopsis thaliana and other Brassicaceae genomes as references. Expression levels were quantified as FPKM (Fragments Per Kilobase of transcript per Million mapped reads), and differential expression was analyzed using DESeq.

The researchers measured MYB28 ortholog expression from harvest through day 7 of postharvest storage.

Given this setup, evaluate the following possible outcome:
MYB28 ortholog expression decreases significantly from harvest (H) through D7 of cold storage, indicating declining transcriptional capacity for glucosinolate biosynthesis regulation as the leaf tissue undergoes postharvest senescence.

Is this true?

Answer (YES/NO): NO